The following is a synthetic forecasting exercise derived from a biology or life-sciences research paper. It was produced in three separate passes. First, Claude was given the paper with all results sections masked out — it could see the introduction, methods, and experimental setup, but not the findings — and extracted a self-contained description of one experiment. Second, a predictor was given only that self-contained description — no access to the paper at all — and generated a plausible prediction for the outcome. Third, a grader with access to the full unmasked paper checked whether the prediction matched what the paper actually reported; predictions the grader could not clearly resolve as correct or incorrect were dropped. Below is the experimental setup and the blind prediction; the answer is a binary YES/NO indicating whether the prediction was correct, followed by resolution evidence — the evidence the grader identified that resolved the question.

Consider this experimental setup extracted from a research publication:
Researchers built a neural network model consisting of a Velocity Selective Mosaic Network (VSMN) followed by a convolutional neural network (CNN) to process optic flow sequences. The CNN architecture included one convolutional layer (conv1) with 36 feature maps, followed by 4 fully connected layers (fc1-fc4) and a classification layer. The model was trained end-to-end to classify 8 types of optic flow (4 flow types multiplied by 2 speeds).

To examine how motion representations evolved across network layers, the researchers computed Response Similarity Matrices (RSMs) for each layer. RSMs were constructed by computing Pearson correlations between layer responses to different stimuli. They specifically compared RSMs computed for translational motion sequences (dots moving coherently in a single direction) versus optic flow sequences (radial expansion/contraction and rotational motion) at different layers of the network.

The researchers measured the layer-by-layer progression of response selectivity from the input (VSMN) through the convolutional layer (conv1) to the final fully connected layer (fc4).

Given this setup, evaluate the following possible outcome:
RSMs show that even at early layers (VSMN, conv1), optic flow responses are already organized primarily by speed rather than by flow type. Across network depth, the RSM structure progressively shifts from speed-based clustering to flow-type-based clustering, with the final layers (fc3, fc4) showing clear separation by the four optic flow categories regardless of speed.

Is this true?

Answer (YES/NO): NO